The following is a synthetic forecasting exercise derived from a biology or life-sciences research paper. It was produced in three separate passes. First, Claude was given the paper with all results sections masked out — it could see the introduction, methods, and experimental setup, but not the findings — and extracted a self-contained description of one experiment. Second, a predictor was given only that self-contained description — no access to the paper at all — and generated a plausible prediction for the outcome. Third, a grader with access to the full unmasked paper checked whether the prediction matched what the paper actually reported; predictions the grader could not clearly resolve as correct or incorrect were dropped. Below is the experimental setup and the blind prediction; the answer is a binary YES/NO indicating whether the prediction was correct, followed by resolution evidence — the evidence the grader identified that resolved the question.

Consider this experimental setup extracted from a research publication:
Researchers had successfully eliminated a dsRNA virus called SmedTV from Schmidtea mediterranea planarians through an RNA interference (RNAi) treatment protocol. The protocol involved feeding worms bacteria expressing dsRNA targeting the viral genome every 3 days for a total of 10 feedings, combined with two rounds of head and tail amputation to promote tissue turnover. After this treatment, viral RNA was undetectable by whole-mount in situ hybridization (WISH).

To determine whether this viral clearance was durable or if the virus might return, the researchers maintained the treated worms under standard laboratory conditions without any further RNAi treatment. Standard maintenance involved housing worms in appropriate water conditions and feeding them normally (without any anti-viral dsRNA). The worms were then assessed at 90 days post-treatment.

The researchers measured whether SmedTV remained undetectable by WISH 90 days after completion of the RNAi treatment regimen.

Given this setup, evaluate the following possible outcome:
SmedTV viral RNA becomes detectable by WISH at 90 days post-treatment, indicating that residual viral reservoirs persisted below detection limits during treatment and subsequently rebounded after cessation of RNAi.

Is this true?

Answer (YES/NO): NO